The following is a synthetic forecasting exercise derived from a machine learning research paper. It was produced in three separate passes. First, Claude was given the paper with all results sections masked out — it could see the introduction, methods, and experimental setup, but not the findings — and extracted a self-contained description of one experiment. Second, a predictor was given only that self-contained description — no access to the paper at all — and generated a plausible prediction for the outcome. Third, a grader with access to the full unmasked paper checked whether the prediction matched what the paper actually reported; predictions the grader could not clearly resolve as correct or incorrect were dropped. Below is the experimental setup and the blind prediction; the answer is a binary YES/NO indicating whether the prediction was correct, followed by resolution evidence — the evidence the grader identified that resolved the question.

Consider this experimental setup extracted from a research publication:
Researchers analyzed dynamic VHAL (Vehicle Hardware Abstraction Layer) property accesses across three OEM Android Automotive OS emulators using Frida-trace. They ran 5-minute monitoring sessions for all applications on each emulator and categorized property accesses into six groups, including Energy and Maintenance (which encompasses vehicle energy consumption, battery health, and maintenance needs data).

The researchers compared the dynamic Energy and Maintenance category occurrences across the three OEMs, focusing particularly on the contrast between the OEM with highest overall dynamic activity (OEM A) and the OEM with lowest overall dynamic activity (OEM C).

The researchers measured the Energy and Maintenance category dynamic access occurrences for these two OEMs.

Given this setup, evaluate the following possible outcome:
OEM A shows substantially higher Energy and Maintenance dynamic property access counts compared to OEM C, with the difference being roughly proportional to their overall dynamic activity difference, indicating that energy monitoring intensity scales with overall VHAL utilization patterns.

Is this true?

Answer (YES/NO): NO